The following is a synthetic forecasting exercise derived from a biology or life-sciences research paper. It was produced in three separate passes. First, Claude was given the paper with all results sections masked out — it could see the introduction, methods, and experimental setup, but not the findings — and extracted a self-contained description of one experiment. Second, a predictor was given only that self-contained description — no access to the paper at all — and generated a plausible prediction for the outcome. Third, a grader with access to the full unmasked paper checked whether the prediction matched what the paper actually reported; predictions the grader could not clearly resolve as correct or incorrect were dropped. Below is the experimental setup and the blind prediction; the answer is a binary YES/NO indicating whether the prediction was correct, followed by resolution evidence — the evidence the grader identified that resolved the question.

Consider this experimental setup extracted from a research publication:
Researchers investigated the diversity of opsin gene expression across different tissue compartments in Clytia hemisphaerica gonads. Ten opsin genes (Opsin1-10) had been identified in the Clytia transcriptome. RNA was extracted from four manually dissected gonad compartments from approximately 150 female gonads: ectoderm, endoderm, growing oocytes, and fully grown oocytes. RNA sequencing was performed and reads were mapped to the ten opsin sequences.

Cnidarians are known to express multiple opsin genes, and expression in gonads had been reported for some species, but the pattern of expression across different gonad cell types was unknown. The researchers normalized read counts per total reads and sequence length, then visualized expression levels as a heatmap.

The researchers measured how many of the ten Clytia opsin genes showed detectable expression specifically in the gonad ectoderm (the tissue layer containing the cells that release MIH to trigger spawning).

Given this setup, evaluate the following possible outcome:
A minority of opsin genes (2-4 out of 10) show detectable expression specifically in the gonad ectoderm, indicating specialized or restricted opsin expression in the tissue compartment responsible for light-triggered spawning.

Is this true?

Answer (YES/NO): YES